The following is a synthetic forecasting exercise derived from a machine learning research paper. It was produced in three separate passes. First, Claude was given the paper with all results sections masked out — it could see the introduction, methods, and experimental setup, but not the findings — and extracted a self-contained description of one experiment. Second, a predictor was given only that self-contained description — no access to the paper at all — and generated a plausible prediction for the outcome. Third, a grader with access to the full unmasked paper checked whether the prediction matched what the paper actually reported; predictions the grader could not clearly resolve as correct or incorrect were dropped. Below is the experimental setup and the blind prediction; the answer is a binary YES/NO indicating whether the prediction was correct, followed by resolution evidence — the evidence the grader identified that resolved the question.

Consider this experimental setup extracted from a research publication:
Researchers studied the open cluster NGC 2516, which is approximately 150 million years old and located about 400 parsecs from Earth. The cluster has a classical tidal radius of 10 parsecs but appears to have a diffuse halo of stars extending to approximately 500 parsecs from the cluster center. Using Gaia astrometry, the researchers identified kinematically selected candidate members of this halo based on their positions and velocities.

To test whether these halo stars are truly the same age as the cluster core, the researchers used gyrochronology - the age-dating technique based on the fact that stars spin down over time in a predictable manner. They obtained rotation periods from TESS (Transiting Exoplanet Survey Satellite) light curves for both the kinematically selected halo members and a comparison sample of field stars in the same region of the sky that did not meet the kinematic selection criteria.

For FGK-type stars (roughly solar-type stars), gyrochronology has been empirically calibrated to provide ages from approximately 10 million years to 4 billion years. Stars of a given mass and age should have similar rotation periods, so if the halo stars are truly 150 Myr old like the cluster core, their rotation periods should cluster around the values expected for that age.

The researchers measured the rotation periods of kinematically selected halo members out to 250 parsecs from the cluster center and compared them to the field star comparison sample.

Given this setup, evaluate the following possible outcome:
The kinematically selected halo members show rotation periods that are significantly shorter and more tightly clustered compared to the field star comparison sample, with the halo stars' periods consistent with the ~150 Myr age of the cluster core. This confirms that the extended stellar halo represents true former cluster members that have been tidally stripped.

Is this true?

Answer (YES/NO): NO